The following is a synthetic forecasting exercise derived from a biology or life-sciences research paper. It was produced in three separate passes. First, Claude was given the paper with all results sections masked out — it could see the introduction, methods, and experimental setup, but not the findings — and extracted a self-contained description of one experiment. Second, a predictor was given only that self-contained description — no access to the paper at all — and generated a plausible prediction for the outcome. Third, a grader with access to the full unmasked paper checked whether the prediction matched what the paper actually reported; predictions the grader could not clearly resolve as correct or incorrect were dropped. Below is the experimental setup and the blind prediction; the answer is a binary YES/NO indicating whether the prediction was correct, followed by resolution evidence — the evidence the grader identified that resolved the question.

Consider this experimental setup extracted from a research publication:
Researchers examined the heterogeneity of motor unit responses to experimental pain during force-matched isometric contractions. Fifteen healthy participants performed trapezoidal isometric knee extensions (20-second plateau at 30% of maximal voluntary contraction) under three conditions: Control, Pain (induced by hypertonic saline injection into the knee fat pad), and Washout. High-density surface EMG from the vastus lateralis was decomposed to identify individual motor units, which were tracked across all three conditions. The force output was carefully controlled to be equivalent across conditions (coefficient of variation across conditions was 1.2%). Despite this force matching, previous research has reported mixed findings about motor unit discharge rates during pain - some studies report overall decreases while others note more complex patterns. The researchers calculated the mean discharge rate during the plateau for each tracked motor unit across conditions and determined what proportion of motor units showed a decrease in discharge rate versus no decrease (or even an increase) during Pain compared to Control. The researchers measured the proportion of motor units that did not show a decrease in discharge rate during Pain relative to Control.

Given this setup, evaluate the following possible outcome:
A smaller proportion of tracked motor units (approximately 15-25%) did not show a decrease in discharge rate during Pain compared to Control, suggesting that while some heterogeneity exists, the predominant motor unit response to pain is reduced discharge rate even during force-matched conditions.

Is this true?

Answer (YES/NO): YES